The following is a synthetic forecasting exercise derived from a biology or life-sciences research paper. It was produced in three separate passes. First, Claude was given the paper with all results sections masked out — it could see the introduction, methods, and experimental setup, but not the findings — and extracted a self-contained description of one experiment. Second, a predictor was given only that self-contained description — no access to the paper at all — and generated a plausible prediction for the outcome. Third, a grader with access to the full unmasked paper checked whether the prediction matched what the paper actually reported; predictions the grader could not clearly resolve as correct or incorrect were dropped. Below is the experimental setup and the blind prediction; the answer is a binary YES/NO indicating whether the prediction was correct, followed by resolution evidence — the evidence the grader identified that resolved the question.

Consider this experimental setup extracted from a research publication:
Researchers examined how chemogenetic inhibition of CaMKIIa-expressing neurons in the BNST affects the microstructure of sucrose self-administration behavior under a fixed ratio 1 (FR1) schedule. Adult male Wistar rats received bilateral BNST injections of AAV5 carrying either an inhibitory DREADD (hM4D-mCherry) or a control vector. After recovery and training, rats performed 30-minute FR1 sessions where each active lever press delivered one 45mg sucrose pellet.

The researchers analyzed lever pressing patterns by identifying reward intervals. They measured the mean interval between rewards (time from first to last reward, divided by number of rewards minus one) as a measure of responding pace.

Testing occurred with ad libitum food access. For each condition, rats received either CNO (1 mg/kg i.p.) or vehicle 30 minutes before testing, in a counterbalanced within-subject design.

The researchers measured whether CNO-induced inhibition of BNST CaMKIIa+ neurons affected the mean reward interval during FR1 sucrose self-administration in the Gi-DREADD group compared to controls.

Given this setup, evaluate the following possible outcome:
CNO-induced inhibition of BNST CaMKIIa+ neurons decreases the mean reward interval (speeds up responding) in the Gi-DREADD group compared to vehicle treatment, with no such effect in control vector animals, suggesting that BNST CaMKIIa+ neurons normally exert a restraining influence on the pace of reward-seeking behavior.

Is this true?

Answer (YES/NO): NO